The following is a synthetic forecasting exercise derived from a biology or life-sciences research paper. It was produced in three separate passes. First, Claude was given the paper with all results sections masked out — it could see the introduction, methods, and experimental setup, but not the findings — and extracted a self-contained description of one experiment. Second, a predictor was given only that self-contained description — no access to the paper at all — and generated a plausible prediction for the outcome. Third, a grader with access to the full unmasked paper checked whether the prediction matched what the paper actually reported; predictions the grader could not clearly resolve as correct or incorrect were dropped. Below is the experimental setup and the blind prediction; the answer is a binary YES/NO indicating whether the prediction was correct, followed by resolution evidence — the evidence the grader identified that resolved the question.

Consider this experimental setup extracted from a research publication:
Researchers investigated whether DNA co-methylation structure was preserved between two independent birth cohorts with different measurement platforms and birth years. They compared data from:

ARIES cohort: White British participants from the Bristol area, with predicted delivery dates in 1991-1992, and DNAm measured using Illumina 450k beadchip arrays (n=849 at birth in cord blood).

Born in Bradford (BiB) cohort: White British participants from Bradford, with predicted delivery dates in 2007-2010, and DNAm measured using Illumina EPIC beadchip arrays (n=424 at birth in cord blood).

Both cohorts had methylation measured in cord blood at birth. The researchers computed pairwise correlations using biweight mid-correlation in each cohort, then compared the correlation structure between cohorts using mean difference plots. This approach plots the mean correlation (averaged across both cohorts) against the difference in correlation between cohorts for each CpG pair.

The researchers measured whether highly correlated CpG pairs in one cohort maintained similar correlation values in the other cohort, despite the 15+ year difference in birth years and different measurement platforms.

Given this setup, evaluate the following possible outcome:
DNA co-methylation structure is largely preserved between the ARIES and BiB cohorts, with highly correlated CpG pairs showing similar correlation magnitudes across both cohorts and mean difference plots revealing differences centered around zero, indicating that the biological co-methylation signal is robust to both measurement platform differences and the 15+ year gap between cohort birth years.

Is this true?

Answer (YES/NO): YES